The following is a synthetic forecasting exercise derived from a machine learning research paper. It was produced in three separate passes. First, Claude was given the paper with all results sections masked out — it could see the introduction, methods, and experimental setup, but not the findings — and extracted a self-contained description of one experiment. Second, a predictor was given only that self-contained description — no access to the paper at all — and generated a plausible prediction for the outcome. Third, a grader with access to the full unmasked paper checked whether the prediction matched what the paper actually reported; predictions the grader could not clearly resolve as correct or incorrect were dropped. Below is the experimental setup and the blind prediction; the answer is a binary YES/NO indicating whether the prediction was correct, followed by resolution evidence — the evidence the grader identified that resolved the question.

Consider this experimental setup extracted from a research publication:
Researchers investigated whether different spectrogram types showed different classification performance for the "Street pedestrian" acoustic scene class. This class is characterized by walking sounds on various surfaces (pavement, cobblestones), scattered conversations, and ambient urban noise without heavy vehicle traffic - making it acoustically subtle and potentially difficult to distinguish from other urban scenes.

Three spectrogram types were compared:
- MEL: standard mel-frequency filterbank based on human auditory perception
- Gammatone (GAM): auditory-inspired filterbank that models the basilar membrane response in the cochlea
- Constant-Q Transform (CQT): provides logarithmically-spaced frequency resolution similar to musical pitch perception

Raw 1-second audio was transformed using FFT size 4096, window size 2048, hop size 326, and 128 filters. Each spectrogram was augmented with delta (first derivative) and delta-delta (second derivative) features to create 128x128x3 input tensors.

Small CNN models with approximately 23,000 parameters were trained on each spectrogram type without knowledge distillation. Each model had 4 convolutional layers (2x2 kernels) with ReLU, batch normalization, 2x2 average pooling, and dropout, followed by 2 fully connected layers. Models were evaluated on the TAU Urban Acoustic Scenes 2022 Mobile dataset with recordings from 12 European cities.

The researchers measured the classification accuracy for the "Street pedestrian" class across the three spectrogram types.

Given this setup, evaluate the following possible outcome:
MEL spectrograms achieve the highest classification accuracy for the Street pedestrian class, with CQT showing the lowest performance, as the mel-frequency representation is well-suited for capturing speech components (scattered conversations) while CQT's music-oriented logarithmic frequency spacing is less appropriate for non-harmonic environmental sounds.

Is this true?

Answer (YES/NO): NO